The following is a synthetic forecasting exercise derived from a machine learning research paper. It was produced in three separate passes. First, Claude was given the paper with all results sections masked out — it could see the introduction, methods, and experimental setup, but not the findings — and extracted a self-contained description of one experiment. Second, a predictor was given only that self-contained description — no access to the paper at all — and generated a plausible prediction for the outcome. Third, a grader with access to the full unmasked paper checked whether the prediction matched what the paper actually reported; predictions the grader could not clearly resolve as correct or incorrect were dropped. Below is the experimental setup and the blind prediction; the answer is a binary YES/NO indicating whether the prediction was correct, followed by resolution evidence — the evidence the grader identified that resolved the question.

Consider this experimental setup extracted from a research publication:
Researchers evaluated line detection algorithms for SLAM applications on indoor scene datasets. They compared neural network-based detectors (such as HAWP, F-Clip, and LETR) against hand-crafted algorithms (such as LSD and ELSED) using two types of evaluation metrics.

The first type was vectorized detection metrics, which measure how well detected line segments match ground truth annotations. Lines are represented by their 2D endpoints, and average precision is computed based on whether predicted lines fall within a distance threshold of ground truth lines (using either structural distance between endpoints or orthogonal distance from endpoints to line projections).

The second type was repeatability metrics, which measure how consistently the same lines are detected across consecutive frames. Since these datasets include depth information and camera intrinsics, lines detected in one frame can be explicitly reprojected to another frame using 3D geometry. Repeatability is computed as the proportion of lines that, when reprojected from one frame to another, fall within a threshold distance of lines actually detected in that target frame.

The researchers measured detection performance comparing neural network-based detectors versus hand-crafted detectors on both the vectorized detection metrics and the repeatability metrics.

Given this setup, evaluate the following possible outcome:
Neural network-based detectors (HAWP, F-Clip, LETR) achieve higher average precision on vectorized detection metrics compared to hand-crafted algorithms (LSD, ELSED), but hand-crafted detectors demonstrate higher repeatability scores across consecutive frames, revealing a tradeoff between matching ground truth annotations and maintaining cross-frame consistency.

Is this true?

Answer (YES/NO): YES